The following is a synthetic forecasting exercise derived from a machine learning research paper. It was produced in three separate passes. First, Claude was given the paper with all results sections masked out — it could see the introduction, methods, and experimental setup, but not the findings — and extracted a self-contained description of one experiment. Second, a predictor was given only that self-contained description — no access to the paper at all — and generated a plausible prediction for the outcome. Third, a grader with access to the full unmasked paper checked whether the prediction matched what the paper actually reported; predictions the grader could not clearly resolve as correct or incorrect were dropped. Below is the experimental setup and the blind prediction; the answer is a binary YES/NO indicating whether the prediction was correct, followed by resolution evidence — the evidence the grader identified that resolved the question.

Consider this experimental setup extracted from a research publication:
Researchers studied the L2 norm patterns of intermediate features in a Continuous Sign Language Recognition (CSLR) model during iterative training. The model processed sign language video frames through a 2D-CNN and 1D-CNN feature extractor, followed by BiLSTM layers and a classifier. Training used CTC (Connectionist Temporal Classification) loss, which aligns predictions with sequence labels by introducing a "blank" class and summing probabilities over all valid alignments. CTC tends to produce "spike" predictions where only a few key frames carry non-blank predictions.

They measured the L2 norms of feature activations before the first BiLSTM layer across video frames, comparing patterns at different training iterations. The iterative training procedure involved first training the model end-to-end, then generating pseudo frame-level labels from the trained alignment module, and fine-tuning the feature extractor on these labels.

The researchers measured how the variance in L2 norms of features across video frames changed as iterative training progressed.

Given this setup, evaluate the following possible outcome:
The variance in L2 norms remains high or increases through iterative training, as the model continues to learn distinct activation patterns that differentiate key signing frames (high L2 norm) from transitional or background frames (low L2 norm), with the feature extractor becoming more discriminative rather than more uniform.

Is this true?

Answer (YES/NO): NO